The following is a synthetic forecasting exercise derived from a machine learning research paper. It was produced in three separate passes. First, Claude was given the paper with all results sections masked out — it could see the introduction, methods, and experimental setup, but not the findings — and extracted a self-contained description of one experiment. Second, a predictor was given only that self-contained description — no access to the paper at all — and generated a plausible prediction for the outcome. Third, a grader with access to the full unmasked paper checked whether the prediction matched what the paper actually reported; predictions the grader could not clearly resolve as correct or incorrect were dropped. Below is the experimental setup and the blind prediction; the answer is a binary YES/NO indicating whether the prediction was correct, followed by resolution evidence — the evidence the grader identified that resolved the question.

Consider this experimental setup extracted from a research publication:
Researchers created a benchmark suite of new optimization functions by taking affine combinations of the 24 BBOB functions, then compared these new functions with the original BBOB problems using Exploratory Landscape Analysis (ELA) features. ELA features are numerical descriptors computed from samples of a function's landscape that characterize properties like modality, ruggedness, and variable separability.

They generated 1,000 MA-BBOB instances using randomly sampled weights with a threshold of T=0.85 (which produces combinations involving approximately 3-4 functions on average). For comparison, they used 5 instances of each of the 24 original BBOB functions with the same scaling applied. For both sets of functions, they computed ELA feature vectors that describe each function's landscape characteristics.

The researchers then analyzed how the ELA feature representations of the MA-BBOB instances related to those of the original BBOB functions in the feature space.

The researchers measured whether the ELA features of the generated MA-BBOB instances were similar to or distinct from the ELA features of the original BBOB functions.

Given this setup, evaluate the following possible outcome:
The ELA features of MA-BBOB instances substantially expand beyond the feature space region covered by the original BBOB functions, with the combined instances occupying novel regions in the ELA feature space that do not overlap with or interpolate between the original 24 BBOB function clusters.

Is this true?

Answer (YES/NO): NO